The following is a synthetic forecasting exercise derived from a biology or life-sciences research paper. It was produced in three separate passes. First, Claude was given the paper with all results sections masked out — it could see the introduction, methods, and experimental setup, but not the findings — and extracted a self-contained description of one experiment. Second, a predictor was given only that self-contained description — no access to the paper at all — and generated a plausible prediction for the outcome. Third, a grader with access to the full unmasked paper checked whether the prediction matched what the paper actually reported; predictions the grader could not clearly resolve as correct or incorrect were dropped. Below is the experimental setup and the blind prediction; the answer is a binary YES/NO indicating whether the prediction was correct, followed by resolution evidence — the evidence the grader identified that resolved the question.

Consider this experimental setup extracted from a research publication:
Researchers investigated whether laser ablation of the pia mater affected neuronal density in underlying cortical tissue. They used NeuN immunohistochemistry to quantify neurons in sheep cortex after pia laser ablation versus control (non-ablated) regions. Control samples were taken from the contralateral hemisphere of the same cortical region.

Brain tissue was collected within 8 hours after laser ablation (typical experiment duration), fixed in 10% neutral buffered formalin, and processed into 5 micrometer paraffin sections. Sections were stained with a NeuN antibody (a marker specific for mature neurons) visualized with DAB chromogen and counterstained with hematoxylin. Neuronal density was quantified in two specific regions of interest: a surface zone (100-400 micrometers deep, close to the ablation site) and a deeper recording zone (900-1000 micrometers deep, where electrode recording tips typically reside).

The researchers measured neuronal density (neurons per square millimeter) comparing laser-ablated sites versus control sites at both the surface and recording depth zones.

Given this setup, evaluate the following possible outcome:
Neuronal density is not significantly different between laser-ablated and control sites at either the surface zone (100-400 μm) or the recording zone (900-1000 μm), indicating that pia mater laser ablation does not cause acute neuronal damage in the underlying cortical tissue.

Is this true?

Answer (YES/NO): YES